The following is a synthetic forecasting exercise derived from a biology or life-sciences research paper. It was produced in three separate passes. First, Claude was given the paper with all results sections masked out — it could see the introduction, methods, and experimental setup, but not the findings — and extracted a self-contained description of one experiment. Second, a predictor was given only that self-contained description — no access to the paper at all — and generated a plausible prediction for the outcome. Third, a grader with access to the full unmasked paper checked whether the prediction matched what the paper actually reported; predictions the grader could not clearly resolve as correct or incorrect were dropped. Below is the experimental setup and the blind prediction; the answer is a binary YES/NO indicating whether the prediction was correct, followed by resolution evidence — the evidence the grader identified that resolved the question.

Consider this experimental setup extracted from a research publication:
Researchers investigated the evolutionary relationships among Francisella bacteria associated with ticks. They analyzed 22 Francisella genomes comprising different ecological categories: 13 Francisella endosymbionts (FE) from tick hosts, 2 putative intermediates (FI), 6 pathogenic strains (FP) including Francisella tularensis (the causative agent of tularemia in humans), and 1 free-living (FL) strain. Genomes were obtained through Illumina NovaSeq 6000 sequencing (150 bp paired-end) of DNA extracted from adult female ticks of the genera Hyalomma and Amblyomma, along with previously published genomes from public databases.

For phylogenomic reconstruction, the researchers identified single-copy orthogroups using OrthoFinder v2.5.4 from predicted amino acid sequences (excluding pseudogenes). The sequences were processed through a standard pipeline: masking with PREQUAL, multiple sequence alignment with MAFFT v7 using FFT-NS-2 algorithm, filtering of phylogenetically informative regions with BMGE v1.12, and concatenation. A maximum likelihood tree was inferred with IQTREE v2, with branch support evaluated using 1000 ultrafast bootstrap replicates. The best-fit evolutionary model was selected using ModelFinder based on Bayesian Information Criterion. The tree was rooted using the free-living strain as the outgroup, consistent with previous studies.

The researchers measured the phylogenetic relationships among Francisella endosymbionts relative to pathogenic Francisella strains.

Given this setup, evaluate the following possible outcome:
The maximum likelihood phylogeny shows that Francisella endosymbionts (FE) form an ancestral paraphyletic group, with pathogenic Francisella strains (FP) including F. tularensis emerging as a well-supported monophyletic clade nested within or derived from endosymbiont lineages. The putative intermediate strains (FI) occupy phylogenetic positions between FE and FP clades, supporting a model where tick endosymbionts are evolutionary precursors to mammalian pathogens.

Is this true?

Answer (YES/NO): NO